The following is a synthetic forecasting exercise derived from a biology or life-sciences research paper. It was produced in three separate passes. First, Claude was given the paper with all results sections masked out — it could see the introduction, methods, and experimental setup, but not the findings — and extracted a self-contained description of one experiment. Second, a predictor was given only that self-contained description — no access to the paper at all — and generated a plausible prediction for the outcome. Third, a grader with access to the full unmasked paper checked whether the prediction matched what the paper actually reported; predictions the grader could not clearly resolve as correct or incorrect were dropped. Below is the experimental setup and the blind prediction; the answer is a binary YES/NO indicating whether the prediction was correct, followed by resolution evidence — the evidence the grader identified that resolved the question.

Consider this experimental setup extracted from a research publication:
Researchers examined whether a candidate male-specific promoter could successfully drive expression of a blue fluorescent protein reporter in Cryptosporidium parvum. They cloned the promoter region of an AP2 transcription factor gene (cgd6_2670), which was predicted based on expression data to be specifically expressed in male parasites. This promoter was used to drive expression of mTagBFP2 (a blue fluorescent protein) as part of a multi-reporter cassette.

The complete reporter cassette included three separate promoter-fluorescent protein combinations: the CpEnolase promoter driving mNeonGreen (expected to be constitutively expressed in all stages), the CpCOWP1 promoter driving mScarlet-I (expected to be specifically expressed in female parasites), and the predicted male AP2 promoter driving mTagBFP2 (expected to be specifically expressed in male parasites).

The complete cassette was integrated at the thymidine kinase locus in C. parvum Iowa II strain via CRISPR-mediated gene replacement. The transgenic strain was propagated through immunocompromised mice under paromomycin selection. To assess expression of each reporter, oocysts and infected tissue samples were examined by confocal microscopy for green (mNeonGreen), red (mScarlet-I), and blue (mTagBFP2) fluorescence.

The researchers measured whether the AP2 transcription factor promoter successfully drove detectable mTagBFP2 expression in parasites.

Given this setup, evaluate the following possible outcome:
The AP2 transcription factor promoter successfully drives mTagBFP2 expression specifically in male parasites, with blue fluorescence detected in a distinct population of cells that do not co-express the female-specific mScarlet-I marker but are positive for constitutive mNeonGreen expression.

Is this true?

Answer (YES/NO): NO